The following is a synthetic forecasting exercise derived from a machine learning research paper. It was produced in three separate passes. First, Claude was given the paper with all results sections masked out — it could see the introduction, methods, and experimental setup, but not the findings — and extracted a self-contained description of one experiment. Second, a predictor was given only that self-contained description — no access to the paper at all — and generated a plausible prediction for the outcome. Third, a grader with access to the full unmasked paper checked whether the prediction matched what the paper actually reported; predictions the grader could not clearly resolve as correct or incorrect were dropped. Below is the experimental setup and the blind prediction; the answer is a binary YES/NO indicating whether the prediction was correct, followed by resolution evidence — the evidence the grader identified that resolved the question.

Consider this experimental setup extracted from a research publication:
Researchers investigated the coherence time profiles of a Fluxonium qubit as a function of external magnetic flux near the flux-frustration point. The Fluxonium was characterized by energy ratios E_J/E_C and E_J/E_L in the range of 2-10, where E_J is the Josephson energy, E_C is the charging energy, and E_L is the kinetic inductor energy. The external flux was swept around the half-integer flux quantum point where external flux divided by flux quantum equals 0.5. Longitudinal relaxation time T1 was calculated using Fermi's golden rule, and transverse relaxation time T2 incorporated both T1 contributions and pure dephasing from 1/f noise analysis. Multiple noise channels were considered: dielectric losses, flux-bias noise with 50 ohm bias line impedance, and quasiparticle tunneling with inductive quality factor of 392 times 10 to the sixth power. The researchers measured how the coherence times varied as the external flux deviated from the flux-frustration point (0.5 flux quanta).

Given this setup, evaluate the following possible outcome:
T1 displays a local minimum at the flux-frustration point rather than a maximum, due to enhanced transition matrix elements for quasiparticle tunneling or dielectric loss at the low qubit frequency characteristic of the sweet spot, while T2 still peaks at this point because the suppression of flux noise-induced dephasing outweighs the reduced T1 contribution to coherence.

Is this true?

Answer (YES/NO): YES